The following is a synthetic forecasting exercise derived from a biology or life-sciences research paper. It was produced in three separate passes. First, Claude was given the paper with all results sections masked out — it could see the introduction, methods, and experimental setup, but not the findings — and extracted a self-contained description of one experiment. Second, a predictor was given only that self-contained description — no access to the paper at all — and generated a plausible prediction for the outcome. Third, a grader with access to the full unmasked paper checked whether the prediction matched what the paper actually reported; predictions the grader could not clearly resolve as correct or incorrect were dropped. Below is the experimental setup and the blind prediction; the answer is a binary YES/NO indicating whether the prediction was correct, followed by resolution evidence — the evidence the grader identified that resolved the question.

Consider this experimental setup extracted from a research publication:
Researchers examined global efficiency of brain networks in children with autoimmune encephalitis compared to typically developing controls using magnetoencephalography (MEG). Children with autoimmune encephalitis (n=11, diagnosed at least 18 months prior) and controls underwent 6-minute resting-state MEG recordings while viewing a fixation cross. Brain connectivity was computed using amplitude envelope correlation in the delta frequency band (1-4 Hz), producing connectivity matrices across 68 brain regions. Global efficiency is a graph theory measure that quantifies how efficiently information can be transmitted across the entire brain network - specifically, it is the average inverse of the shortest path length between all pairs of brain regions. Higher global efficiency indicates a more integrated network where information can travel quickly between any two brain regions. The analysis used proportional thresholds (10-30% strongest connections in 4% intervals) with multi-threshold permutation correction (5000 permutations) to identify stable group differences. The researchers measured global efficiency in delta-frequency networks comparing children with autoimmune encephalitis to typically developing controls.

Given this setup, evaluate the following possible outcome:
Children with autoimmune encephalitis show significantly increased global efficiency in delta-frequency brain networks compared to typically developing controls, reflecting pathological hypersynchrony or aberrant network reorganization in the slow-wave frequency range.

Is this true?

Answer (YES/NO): NO